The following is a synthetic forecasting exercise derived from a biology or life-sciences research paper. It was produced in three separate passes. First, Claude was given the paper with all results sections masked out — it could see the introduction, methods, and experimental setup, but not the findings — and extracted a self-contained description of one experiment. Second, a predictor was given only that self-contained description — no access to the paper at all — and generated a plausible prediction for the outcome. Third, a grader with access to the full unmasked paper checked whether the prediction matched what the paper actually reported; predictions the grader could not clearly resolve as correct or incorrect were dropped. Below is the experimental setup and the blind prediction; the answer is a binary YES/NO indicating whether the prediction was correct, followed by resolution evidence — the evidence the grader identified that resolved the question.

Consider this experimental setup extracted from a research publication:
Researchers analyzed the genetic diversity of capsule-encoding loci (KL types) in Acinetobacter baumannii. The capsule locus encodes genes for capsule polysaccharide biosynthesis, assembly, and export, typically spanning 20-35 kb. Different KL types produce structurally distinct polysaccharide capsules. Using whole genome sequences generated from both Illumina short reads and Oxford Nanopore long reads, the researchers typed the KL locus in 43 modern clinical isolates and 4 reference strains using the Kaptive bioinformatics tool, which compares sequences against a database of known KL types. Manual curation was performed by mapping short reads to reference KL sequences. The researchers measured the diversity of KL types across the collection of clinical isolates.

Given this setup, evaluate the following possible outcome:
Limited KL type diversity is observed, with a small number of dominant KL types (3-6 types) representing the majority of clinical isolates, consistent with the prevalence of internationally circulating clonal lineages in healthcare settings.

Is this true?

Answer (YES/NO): NO